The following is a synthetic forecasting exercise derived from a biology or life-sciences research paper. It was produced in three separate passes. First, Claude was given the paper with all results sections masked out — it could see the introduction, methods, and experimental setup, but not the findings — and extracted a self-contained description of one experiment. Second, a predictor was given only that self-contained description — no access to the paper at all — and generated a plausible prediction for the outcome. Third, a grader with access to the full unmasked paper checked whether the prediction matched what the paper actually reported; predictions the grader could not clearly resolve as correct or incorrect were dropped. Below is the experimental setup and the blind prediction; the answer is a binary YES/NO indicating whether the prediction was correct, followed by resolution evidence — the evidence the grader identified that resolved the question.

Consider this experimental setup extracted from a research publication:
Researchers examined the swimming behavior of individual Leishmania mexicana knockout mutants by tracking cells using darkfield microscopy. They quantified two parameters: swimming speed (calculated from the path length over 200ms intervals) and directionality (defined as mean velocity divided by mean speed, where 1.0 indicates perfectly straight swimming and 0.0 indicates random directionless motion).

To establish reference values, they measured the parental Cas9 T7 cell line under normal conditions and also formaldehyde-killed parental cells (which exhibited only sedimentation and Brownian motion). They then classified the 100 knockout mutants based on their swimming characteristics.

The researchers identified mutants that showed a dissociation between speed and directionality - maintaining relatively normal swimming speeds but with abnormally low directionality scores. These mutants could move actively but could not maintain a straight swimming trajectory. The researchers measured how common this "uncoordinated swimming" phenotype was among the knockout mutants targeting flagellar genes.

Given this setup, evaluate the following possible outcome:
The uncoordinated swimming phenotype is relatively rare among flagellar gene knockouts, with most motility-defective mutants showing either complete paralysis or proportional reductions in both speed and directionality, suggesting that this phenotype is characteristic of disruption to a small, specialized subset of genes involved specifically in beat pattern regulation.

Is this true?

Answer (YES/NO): NO